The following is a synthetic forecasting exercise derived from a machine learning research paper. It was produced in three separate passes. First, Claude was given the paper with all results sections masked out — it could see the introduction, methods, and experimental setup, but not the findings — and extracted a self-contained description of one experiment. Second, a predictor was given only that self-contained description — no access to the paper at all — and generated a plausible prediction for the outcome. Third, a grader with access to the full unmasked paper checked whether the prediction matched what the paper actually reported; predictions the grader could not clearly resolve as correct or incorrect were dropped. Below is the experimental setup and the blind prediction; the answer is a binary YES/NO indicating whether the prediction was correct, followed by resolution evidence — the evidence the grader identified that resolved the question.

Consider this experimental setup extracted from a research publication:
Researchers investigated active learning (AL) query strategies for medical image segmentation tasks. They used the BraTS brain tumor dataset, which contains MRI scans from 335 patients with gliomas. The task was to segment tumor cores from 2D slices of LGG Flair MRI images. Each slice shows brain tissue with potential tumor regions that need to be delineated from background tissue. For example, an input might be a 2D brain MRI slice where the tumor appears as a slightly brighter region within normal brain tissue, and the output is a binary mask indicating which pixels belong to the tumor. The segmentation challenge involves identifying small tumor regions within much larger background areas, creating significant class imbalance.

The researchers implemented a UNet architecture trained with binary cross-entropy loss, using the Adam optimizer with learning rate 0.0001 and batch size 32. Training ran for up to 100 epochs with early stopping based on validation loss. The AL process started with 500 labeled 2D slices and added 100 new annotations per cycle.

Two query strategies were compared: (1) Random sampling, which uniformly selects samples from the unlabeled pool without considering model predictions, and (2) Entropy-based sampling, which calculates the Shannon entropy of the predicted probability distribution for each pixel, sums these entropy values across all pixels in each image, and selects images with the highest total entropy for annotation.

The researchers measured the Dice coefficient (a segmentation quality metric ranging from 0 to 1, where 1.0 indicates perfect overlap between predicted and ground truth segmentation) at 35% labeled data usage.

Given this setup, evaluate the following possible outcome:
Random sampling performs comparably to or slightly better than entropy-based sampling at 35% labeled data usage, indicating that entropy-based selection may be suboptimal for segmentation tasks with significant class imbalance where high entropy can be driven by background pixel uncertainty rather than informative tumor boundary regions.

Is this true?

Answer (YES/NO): YES